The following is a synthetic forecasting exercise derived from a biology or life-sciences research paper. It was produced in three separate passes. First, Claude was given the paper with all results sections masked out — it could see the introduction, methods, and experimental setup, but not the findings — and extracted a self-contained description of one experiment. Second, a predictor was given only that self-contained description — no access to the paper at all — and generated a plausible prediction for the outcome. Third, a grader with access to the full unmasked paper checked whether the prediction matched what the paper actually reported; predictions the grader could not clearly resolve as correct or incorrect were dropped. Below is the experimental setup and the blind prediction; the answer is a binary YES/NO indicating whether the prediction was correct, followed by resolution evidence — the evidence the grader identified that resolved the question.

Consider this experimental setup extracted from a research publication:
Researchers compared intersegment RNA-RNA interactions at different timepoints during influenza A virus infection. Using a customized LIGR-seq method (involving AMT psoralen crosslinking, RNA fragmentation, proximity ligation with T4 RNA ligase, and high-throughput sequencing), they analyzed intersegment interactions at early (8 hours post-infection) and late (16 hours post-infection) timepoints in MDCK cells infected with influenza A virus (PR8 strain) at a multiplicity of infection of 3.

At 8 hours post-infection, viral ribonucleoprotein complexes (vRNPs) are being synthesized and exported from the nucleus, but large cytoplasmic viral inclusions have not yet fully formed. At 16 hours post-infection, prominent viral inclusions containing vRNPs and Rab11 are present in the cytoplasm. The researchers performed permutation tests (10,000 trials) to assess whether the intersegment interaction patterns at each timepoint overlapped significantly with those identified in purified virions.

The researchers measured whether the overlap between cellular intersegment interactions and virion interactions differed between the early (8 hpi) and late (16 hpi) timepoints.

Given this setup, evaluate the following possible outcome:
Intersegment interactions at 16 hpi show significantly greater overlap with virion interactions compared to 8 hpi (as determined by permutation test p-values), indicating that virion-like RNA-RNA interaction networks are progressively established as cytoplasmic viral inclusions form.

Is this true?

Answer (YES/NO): YES